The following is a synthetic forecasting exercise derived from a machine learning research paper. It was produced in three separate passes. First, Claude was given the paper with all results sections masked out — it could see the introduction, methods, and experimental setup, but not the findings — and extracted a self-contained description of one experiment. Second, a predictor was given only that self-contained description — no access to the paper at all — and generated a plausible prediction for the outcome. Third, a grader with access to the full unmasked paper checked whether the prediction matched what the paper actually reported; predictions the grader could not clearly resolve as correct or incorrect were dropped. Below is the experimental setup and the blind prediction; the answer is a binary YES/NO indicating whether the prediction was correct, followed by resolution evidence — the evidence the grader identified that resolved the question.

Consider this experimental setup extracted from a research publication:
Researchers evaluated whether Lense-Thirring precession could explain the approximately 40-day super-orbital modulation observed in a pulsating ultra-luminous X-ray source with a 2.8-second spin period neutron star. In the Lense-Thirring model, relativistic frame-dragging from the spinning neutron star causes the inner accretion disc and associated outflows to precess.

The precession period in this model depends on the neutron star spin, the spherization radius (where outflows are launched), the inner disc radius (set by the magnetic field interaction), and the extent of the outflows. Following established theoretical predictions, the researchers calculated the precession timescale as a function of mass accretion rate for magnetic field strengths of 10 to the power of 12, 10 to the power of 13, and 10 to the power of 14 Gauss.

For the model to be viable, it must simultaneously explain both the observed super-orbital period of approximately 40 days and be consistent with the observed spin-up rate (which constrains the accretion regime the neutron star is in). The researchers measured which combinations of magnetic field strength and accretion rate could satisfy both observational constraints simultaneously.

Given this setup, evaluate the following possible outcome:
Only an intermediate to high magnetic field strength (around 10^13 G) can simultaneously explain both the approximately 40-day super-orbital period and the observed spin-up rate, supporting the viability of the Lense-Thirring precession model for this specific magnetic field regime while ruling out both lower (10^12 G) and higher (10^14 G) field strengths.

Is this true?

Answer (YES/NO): NO